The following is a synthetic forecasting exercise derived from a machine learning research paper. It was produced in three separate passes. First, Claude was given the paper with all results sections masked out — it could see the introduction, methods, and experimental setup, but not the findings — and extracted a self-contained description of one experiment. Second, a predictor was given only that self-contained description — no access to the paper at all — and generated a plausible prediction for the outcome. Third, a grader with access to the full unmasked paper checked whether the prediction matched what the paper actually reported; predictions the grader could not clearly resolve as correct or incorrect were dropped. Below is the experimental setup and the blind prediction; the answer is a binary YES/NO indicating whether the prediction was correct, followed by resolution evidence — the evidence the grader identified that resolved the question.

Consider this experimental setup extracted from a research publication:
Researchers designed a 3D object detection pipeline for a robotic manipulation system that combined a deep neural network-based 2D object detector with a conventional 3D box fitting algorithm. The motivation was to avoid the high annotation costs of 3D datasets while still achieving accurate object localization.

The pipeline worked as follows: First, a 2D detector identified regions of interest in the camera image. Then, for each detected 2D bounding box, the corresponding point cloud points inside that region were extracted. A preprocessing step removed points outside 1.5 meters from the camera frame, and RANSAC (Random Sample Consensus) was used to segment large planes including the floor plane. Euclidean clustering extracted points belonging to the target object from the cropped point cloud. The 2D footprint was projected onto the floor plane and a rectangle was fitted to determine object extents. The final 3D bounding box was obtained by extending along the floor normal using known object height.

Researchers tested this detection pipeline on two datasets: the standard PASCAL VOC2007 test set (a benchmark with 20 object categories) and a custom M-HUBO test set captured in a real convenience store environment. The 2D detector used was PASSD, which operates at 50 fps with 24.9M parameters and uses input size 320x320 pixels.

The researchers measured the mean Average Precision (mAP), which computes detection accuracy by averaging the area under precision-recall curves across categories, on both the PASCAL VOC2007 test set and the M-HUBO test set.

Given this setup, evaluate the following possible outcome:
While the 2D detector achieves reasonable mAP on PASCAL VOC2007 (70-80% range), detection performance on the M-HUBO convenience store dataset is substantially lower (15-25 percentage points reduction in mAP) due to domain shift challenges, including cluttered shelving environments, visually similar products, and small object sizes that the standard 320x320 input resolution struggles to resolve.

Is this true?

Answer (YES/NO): NO